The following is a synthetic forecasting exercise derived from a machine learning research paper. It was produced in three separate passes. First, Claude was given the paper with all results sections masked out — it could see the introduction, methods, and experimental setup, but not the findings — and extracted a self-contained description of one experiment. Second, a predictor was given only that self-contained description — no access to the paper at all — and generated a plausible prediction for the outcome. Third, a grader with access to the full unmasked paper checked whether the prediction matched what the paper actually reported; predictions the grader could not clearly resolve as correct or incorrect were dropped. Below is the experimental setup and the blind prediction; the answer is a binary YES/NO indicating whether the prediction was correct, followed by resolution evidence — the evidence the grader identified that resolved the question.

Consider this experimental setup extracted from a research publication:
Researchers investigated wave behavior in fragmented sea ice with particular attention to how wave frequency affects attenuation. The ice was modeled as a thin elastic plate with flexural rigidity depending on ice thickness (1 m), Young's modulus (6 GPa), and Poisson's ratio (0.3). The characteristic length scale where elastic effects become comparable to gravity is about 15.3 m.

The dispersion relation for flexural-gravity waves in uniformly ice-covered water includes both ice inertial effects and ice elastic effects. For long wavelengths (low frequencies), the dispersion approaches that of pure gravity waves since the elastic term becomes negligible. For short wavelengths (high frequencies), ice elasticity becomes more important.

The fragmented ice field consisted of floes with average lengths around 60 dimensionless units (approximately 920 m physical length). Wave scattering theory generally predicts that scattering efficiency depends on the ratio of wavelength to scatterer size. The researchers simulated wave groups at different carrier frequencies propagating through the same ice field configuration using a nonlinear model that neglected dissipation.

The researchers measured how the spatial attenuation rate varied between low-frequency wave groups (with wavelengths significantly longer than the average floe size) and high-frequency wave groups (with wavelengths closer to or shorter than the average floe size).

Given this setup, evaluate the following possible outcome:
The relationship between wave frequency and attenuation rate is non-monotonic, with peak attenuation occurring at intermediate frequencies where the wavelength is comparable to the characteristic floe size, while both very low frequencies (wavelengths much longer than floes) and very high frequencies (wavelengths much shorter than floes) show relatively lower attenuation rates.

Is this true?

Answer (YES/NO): NO